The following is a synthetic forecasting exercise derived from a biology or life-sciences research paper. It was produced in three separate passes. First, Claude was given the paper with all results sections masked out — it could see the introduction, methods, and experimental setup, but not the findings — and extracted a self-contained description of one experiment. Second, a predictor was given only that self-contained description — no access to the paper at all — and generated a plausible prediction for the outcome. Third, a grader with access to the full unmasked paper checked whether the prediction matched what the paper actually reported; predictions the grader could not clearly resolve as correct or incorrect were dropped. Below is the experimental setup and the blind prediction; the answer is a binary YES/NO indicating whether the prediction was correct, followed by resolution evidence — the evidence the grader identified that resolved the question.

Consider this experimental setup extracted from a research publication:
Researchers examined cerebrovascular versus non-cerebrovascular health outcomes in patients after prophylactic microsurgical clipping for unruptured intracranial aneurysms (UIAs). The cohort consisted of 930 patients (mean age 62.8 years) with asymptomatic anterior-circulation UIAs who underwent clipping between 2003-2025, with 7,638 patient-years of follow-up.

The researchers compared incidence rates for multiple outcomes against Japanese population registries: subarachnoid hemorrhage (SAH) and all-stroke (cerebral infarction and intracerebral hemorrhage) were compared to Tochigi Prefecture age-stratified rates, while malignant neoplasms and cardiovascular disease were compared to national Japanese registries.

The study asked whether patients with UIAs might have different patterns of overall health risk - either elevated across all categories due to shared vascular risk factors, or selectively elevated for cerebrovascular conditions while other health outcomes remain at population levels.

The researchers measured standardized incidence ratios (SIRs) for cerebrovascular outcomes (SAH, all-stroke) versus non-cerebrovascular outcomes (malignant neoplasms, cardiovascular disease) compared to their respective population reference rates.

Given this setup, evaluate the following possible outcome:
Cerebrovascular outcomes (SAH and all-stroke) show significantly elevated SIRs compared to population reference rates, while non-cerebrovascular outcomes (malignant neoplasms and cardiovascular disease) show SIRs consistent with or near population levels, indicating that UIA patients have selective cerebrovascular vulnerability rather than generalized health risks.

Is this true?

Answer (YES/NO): NO